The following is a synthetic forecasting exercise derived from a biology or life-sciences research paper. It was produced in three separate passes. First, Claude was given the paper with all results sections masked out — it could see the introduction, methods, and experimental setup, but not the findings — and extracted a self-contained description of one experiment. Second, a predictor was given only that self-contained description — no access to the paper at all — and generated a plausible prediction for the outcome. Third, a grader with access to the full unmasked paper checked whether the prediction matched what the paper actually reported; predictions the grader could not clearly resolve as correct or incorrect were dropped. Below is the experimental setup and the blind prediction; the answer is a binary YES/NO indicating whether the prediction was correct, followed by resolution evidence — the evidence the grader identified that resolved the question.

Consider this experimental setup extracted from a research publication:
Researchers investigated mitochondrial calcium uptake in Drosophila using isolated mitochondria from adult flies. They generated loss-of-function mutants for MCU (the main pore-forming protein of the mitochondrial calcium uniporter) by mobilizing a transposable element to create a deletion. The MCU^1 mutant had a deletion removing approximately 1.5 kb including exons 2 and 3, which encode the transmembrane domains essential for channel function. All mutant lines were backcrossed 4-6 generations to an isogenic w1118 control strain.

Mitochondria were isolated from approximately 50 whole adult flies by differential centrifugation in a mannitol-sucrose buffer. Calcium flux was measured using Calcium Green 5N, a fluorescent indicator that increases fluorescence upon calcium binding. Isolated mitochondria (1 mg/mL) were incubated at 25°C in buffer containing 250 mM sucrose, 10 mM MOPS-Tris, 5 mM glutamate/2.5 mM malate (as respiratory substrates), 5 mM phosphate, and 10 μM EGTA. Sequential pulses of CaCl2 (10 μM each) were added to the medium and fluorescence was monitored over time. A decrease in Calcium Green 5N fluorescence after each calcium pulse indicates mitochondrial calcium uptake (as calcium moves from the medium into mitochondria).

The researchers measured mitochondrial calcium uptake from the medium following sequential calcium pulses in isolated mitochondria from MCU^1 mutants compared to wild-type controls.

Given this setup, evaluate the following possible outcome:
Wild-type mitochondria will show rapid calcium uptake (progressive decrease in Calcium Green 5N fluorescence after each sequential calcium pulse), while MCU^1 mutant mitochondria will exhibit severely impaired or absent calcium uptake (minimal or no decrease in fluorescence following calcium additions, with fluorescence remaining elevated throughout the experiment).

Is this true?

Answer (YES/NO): YES